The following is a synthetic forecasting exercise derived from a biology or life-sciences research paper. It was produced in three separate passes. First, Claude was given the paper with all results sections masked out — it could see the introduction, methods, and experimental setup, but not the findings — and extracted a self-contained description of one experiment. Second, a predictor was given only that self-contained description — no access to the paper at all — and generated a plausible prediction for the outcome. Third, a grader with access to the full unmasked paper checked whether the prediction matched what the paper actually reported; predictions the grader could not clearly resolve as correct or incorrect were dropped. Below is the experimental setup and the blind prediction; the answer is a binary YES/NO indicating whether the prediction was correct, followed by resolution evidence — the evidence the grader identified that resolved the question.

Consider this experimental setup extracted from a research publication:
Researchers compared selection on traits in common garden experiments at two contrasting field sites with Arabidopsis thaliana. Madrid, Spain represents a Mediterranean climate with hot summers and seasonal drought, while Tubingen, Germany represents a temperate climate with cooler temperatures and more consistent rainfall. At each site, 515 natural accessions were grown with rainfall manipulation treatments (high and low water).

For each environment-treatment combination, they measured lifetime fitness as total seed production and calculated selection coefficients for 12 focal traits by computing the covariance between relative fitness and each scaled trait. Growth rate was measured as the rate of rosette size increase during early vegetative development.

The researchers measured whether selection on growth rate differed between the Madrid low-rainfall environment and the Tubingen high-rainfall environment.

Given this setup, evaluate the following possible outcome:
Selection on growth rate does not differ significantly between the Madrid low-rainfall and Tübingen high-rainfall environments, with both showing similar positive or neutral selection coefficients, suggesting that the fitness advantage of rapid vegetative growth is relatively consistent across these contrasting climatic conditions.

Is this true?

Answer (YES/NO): NO